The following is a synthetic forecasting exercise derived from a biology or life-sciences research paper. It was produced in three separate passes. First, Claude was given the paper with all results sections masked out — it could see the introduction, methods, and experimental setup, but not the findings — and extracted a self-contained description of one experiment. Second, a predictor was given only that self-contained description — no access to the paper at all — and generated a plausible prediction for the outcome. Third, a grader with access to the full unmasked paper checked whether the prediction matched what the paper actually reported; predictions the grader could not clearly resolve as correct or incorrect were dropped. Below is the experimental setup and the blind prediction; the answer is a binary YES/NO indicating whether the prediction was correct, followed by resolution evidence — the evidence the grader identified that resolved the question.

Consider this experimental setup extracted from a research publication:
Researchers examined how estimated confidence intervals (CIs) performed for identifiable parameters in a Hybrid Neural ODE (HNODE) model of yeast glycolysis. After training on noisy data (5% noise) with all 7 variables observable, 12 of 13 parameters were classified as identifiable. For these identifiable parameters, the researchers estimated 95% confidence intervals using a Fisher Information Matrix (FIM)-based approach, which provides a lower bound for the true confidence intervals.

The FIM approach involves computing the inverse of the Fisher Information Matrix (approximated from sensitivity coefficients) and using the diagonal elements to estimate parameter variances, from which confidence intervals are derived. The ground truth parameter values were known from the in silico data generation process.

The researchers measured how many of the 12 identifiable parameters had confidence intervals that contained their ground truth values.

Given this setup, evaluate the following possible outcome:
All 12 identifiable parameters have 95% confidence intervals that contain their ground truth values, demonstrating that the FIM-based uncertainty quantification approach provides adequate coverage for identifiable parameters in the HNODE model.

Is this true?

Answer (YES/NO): NO